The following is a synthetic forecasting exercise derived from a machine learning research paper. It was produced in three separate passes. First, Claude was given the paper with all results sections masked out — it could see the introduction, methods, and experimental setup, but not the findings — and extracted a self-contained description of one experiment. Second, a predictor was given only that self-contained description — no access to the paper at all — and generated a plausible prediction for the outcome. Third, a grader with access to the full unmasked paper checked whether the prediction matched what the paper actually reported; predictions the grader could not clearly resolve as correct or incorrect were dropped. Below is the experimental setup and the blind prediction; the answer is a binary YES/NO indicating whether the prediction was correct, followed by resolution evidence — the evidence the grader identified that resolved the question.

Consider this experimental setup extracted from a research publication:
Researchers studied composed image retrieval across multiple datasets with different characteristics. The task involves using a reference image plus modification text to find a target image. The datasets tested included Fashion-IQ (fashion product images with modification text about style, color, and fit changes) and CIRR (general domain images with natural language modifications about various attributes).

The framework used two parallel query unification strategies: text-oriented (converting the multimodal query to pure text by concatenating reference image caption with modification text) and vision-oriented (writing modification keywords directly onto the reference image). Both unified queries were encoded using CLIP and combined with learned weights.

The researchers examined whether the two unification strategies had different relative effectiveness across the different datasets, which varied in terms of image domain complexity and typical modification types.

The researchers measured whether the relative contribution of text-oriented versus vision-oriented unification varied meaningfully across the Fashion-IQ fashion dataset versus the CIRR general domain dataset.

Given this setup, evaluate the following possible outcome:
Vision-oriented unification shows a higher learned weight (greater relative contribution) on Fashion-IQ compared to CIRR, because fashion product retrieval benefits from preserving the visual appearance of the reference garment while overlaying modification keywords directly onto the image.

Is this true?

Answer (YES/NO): YES